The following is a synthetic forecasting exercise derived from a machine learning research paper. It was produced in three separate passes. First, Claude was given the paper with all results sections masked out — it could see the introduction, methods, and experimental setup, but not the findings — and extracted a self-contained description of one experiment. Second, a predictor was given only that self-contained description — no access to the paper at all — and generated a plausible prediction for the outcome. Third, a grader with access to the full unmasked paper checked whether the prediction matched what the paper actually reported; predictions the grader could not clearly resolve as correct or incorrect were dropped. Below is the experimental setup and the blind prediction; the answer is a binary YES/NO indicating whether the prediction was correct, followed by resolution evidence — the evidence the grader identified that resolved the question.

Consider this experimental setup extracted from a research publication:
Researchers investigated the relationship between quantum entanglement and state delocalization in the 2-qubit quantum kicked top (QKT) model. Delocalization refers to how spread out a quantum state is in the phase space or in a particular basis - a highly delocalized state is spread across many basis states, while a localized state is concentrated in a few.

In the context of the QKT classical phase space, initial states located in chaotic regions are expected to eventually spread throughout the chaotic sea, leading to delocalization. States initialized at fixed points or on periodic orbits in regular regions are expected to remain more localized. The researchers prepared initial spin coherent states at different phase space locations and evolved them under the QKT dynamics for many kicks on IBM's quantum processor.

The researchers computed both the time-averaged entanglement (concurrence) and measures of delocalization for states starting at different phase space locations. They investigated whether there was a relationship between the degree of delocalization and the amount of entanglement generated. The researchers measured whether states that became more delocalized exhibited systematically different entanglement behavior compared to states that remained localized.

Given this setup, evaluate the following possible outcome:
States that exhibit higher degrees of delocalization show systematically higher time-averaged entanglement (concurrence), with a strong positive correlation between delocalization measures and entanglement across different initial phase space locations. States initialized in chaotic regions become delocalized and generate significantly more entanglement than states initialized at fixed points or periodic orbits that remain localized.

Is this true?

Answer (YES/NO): NO